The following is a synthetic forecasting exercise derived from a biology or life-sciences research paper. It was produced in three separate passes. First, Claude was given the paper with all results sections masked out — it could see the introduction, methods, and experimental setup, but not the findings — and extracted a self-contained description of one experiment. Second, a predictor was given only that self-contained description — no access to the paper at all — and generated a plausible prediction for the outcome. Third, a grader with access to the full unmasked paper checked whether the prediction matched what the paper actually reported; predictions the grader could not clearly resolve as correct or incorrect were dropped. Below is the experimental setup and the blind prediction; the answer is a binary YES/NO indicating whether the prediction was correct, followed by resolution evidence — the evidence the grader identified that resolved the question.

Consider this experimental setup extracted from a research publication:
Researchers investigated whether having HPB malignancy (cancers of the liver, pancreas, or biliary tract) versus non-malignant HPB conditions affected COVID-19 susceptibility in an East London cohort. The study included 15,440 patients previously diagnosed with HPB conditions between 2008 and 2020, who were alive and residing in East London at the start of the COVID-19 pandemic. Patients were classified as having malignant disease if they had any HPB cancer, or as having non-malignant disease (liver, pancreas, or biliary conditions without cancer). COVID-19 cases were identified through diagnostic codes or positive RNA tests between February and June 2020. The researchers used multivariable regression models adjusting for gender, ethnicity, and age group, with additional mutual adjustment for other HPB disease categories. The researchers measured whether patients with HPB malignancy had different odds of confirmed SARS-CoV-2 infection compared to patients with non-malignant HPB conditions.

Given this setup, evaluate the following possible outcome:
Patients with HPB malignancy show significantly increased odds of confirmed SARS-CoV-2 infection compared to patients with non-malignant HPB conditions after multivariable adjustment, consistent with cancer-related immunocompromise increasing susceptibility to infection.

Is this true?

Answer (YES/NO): NO